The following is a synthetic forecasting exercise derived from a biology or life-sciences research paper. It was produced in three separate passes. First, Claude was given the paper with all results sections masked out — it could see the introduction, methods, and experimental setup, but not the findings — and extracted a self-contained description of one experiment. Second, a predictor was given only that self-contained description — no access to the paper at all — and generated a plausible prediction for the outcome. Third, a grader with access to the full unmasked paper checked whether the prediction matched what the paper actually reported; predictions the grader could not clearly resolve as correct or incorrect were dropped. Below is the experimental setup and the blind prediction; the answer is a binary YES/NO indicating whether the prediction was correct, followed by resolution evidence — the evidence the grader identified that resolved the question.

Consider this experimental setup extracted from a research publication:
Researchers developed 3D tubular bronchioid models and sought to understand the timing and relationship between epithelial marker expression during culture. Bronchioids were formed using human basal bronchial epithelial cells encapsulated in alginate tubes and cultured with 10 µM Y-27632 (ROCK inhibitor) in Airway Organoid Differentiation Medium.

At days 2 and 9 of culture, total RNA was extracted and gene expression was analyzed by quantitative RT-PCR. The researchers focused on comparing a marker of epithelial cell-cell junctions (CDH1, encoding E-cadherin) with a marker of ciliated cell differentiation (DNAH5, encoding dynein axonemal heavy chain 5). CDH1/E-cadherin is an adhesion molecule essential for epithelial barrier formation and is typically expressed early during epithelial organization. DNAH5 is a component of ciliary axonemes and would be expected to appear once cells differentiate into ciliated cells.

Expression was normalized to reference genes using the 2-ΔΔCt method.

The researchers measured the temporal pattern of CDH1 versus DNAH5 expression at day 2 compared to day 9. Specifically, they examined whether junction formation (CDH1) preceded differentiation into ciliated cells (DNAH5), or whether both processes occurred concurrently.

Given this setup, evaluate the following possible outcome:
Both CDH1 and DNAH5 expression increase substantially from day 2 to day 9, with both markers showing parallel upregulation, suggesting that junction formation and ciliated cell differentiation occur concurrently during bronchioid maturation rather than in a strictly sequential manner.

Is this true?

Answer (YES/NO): NO